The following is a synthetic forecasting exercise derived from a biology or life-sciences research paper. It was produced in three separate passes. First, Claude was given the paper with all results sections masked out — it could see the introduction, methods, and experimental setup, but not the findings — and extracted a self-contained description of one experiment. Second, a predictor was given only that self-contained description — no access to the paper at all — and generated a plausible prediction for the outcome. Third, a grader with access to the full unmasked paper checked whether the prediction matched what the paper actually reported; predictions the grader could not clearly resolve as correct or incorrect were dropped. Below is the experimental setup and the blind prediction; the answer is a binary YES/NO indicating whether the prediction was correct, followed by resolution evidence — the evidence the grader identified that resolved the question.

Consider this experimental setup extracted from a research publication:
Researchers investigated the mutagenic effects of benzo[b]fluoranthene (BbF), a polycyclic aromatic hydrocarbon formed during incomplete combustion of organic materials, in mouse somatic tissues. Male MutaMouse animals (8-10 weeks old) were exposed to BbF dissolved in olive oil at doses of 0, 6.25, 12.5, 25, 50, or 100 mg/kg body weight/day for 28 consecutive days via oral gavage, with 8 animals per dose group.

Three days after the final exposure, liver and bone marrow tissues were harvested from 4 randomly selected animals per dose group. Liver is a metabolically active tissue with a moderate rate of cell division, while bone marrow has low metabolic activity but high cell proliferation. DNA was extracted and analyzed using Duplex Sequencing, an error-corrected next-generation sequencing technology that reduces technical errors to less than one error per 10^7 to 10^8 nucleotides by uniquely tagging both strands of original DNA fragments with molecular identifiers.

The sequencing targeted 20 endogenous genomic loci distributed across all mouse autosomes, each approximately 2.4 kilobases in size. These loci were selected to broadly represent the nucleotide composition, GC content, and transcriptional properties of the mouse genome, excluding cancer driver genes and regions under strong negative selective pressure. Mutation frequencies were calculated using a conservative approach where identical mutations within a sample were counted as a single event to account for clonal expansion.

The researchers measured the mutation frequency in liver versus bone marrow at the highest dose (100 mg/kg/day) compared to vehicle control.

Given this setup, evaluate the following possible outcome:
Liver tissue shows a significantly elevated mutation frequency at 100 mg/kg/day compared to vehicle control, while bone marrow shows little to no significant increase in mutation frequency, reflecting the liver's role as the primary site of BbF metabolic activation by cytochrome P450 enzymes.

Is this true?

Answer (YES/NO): NO